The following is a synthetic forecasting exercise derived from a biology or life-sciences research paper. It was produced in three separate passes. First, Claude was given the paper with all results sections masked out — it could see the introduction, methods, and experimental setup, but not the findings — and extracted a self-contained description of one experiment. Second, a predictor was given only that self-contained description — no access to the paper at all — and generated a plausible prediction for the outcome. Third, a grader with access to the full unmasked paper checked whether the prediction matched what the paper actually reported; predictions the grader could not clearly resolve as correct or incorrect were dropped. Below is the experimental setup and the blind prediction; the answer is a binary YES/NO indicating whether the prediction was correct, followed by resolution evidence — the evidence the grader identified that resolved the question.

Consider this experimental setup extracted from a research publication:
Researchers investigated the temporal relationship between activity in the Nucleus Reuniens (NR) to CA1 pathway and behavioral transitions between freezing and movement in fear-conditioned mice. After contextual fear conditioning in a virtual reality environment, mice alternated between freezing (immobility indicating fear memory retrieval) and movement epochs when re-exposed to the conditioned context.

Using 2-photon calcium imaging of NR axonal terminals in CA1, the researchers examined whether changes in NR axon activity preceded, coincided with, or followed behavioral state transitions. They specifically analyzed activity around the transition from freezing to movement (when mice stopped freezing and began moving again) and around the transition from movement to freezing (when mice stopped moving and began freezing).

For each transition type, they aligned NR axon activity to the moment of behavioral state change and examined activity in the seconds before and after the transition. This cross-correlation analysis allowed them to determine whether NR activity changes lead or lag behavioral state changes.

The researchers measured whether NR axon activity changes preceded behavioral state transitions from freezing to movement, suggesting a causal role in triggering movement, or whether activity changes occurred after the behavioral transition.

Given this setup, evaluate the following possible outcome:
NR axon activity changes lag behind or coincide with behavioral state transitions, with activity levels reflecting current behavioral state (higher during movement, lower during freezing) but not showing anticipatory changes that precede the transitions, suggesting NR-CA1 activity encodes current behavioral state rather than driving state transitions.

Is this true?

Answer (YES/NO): NO